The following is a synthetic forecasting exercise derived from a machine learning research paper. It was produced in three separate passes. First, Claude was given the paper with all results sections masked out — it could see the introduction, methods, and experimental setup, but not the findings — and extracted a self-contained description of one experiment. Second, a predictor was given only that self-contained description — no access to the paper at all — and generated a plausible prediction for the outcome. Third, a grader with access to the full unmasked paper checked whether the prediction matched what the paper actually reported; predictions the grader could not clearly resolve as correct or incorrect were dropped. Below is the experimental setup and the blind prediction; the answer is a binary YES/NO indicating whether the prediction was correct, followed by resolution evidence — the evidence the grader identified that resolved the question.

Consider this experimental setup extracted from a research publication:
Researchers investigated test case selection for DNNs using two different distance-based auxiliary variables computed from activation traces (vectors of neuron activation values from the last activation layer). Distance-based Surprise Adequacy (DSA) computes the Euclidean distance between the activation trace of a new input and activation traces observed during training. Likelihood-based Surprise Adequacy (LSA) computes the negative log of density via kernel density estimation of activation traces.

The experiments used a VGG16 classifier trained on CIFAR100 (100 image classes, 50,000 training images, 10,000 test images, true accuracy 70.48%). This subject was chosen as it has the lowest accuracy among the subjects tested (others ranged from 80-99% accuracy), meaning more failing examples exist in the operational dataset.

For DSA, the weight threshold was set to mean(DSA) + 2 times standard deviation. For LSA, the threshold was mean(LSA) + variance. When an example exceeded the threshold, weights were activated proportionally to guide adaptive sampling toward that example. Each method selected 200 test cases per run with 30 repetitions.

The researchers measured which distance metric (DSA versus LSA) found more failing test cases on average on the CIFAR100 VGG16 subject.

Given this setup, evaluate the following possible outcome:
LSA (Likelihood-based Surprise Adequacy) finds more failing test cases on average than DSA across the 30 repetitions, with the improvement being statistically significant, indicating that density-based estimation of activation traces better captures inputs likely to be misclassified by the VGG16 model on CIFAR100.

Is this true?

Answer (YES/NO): NO